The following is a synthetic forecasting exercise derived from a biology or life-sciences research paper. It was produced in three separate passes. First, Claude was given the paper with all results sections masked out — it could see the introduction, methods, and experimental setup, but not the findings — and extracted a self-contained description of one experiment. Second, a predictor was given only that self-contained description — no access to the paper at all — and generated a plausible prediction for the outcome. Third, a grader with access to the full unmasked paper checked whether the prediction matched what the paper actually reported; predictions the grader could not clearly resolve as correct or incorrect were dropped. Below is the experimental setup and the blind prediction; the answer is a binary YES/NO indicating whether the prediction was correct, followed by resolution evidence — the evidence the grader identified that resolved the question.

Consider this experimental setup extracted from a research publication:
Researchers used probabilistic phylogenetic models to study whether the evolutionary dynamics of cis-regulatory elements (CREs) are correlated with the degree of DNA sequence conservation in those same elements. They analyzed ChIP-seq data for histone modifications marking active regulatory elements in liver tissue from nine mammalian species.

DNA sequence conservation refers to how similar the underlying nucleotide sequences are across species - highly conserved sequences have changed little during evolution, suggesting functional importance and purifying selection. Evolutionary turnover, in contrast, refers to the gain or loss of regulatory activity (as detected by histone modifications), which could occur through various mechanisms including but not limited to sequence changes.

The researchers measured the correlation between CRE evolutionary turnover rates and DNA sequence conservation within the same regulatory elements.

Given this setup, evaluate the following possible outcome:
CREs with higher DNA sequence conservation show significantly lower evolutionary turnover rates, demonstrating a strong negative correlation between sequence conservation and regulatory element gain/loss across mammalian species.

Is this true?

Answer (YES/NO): YES